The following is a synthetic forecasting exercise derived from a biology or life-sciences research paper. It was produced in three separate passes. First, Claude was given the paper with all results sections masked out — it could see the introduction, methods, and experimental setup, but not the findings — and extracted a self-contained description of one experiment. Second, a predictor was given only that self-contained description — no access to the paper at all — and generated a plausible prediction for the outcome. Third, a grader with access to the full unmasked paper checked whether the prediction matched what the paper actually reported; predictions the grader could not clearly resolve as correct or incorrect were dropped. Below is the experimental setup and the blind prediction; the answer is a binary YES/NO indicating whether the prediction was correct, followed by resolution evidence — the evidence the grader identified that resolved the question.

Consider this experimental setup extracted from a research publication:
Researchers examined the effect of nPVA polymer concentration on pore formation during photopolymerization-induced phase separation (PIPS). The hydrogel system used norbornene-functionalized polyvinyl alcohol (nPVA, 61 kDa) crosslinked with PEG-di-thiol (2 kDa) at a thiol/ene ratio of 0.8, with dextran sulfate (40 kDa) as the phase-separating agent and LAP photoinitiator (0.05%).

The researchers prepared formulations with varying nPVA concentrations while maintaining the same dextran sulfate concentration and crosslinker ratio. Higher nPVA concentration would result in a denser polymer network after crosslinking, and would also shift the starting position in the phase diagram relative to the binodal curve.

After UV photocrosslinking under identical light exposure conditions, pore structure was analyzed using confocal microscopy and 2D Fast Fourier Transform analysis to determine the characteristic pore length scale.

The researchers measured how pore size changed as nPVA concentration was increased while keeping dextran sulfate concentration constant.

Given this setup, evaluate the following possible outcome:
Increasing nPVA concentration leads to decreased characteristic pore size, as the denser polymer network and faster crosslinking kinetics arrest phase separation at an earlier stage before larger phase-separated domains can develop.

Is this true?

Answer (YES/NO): NO